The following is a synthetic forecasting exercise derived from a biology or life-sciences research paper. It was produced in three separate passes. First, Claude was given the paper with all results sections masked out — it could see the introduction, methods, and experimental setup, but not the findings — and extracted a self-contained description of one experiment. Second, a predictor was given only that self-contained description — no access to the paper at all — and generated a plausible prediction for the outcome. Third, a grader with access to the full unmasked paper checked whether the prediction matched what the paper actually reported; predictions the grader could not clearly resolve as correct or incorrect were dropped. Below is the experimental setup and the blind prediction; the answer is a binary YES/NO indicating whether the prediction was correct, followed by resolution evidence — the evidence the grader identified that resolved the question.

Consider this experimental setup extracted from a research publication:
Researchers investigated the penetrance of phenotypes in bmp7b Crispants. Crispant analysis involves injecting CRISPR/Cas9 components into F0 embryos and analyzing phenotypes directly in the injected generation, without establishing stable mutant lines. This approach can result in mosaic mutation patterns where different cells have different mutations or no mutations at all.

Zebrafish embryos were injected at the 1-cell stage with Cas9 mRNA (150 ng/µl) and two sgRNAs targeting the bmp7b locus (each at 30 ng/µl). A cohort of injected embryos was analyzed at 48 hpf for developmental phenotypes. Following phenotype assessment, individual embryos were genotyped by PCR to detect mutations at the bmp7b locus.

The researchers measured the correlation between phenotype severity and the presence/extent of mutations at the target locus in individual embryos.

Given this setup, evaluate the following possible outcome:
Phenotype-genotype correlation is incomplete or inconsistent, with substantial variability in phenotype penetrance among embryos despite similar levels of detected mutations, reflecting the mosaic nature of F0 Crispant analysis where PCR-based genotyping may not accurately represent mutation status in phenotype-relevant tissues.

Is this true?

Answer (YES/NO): NO